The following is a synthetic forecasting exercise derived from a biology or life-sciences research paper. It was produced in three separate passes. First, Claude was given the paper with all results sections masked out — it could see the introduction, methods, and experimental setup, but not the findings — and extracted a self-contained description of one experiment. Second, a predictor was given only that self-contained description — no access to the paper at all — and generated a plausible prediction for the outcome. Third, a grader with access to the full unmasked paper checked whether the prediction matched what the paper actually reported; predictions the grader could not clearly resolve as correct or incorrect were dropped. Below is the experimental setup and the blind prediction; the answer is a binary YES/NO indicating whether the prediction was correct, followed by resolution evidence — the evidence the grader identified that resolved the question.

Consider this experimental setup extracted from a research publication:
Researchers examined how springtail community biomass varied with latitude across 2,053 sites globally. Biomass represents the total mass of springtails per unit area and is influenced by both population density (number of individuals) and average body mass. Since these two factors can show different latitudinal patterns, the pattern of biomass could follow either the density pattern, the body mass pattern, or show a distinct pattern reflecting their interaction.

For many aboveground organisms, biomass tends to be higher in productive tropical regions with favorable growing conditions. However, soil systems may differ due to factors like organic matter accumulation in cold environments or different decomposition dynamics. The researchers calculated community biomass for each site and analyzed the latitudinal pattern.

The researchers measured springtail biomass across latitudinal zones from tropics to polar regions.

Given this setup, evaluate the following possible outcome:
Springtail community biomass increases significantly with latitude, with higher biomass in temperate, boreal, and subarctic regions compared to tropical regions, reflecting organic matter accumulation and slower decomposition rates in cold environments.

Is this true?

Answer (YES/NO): YES